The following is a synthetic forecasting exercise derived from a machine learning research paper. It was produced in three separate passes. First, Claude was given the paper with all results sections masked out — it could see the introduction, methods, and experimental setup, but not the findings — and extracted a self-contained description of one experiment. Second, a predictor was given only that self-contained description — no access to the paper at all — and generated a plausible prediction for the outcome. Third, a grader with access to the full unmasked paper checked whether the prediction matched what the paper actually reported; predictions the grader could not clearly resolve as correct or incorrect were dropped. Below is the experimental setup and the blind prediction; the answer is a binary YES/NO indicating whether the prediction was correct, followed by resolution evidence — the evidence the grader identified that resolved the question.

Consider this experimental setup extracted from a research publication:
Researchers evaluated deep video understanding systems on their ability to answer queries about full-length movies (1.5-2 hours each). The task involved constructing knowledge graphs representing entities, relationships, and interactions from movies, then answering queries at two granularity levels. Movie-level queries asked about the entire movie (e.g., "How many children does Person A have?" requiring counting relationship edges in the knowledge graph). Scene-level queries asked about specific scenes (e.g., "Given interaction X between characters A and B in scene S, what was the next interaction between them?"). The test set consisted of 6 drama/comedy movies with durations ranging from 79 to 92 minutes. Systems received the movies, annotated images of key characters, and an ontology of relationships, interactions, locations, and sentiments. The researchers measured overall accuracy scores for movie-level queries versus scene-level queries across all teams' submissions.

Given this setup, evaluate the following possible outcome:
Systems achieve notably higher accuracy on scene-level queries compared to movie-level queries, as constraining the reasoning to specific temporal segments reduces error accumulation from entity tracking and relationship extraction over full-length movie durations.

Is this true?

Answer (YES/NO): NO